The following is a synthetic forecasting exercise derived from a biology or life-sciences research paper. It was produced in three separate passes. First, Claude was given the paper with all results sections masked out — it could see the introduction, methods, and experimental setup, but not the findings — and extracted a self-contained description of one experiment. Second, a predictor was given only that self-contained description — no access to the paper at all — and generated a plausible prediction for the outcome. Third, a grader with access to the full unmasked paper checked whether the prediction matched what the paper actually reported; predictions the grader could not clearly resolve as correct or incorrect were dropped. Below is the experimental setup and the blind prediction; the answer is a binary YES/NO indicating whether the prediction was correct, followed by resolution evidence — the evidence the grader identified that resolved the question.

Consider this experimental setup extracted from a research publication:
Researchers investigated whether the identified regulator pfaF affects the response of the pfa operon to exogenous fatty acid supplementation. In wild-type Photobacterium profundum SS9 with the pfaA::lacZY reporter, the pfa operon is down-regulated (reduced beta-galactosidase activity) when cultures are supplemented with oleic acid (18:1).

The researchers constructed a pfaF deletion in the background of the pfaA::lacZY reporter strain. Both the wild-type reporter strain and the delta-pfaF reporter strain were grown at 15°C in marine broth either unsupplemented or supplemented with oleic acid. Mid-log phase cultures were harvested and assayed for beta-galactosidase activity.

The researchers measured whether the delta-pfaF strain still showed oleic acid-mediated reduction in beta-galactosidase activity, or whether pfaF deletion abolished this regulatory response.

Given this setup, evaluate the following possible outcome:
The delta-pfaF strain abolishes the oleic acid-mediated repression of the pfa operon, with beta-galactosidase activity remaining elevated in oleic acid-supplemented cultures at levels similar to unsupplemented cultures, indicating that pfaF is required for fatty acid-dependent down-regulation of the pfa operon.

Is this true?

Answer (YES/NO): YES